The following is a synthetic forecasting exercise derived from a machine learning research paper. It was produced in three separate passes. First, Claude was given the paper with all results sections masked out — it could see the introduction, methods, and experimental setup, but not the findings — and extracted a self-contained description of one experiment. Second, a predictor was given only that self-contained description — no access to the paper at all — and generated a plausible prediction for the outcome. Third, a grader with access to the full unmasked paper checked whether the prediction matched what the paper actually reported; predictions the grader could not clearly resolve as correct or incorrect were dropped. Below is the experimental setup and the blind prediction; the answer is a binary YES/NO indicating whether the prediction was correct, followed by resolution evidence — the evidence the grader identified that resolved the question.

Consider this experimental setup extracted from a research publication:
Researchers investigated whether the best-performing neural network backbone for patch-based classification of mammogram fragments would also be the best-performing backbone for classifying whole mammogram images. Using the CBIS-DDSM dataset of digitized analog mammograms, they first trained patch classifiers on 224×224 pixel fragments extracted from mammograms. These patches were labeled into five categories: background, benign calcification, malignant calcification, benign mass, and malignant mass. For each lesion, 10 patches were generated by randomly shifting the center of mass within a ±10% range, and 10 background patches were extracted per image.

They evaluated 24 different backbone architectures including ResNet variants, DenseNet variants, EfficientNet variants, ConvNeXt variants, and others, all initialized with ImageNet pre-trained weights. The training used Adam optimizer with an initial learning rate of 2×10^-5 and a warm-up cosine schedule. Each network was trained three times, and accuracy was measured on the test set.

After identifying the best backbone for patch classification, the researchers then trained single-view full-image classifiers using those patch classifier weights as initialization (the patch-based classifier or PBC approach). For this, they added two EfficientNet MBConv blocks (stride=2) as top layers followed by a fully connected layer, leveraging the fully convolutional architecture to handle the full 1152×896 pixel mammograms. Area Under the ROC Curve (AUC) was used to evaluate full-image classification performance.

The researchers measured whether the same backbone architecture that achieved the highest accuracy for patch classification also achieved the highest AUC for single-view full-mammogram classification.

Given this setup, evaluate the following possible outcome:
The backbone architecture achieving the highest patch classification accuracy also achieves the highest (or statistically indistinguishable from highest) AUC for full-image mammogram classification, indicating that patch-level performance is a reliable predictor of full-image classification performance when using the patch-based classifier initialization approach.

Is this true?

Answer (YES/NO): NO